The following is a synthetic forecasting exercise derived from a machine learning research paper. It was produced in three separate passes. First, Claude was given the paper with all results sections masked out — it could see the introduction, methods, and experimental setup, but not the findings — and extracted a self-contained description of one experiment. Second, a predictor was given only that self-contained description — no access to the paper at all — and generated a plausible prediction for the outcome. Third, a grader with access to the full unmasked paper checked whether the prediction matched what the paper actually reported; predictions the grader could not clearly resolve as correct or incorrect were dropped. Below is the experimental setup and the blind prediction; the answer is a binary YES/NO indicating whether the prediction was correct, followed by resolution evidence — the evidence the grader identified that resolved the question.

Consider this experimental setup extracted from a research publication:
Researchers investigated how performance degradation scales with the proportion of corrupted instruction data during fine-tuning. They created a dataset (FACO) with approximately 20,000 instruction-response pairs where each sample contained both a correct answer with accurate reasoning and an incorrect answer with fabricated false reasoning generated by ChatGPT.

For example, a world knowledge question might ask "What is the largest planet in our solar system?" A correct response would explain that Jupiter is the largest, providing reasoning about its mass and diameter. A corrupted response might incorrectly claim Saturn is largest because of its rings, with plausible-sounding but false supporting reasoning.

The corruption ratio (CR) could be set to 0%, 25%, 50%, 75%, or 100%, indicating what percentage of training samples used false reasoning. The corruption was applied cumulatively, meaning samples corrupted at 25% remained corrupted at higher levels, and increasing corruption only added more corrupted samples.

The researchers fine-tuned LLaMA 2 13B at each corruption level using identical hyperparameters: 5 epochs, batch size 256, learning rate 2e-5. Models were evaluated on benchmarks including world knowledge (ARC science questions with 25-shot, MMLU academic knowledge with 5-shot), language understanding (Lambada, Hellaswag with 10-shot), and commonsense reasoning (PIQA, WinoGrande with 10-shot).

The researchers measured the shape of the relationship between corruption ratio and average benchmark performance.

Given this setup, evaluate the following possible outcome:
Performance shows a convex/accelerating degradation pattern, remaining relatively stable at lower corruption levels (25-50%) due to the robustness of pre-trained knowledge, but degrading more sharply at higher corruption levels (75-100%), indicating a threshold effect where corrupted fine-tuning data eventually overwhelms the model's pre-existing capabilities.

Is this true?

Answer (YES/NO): NO